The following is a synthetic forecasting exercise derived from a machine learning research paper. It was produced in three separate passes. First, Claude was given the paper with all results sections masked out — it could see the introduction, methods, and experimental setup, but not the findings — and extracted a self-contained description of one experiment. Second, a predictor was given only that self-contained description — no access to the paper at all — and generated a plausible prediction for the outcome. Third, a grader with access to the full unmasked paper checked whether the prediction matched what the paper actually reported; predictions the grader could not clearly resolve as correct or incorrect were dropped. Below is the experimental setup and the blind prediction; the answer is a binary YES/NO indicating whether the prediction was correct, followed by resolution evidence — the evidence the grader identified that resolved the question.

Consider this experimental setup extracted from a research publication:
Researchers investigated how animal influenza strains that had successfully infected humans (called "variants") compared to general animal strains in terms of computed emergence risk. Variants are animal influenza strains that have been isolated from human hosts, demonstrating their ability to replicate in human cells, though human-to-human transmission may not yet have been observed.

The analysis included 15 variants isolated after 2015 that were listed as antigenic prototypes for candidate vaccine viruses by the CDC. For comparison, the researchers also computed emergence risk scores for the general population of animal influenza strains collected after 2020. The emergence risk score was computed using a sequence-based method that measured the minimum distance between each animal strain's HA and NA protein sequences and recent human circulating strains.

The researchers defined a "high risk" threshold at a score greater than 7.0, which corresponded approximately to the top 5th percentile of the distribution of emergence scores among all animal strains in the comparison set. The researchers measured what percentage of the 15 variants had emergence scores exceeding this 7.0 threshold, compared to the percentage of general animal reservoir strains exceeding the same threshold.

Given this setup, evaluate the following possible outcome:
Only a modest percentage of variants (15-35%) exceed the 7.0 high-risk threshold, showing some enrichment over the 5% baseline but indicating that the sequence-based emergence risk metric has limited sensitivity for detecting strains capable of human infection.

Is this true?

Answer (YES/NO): YES